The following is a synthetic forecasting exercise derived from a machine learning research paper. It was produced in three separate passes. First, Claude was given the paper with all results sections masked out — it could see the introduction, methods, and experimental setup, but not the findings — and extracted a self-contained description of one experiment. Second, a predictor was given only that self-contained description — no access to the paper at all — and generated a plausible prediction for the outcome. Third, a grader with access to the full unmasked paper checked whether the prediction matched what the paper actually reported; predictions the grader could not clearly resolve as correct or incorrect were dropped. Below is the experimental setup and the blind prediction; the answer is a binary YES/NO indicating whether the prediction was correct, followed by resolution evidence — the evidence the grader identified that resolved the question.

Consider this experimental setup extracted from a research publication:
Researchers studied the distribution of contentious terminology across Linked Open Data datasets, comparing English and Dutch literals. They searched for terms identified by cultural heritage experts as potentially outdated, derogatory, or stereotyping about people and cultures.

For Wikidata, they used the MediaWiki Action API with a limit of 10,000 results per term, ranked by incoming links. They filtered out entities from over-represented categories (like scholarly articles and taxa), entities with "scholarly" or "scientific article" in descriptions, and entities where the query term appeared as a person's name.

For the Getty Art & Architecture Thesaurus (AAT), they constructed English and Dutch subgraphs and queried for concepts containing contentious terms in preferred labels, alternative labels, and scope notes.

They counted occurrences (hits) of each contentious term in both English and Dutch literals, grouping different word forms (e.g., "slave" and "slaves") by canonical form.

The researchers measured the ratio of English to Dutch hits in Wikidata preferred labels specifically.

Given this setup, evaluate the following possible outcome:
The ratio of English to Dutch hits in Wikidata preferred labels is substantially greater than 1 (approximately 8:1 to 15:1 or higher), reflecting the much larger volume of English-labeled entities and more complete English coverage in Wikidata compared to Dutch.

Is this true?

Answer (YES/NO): YES